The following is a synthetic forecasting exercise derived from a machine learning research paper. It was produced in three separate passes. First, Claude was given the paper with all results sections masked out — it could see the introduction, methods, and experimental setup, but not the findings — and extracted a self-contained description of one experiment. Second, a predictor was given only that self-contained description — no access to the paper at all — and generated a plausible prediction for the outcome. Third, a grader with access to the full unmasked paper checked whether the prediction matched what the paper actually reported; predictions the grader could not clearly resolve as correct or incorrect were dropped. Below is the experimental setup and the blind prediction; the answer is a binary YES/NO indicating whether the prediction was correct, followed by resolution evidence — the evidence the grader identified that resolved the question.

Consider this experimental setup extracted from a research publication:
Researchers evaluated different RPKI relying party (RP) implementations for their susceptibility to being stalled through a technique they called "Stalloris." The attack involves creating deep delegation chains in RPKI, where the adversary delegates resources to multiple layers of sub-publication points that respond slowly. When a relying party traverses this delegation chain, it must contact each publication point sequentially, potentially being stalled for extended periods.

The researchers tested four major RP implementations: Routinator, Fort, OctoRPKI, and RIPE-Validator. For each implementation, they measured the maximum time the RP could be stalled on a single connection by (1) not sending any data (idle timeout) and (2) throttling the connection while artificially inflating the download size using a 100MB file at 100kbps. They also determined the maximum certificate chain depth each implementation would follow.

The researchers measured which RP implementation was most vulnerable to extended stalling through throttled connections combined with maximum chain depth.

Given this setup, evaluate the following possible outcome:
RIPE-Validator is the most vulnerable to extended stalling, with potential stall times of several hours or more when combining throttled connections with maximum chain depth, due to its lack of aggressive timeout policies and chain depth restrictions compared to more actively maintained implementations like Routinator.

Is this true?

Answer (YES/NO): NO